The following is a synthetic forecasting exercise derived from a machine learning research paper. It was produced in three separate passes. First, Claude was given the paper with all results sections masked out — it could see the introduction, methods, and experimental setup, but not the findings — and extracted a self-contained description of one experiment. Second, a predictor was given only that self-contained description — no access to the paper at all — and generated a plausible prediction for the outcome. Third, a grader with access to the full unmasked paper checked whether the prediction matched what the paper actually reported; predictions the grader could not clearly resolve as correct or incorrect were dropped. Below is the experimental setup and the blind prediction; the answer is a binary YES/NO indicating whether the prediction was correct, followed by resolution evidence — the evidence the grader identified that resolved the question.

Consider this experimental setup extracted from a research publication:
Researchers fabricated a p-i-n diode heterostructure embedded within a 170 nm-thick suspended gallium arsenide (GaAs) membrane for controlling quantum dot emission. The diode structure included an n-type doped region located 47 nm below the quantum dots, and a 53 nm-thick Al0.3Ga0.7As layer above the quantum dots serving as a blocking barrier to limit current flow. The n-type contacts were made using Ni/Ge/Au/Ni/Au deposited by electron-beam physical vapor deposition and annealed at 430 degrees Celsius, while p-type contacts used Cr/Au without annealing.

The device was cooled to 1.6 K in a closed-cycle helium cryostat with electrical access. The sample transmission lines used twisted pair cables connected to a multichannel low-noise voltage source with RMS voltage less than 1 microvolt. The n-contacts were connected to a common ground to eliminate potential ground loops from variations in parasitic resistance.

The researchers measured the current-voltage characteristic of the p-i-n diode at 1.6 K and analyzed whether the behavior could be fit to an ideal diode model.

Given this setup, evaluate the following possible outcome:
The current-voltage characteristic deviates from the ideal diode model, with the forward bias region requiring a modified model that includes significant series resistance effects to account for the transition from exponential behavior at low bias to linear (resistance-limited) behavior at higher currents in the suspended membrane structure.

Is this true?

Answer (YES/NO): YES